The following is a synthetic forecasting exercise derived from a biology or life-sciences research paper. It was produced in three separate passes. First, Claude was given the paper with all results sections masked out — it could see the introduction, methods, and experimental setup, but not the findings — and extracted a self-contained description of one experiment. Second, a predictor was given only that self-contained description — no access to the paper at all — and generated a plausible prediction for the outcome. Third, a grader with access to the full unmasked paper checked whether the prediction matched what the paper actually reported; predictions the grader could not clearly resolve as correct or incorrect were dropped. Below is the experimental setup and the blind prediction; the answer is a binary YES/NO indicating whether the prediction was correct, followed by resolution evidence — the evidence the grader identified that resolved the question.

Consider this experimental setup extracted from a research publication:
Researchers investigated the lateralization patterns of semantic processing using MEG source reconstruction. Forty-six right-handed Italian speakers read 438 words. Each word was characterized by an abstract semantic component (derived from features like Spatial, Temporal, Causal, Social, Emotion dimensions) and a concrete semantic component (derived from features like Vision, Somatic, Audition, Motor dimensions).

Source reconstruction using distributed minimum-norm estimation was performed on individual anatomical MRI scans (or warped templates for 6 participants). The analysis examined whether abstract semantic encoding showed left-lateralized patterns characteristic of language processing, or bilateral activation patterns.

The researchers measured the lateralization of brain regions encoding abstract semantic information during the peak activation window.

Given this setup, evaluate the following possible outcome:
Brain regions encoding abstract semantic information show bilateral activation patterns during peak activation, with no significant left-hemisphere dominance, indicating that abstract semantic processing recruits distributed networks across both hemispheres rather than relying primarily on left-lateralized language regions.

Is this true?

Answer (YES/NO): YES